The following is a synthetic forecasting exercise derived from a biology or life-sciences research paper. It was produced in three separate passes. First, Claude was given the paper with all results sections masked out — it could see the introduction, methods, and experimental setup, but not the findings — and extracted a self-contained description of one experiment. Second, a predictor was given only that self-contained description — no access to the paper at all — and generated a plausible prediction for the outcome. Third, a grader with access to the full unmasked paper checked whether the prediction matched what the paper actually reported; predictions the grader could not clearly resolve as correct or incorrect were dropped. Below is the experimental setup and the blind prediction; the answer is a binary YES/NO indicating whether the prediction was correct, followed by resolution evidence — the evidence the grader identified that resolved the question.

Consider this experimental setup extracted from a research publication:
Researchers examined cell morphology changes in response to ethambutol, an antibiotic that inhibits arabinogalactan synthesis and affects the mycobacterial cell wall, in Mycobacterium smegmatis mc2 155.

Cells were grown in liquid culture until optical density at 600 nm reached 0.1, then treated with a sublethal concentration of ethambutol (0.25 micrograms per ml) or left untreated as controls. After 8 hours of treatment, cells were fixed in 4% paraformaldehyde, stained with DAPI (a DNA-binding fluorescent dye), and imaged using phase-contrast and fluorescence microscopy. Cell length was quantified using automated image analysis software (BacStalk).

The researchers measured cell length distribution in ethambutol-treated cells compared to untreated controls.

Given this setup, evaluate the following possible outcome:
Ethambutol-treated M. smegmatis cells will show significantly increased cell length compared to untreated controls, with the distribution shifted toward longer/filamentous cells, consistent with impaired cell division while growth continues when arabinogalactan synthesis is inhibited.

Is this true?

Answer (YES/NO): NO